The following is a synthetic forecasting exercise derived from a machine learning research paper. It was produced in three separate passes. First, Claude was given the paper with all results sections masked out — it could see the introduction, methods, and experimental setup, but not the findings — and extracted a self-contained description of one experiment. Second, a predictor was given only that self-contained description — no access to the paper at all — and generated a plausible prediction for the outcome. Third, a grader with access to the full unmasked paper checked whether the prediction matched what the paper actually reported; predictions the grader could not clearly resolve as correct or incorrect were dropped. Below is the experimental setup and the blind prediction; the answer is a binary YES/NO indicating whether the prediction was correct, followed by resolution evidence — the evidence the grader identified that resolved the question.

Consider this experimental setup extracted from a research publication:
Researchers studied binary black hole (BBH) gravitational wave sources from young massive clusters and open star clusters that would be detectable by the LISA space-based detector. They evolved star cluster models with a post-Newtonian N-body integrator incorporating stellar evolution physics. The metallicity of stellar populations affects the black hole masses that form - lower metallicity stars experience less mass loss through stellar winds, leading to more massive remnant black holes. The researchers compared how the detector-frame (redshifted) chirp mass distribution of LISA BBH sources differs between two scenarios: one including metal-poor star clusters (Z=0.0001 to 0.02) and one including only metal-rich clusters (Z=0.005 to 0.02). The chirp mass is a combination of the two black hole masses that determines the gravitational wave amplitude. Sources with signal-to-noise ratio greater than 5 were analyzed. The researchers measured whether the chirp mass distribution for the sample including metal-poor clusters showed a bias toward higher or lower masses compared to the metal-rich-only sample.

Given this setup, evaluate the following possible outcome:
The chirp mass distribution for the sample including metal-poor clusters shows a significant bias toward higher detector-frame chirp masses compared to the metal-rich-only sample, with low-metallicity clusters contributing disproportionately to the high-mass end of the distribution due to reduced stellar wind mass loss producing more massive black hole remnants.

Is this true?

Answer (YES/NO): YES